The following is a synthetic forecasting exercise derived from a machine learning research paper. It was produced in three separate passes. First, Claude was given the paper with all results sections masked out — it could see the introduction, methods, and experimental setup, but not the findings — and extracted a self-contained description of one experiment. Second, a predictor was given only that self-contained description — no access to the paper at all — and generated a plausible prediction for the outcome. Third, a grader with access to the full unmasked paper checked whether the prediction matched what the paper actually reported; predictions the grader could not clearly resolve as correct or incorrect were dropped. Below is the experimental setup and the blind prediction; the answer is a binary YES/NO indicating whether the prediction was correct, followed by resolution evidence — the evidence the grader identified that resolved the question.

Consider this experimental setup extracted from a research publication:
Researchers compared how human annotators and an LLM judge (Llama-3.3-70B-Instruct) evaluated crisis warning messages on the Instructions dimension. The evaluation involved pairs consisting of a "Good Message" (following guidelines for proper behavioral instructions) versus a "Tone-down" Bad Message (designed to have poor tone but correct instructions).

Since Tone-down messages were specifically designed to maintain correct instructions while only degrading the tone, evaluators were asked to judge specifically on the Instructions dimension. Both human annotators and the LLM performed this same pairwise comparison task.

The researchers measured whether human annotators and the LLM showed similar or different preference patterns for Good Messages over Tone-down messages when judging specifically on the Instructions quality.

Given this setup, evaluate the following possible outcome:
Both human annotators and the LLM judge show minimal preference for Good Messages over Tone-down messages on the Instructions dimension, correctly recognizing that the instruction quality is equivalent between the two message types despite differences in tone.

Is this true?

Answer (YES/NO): NO